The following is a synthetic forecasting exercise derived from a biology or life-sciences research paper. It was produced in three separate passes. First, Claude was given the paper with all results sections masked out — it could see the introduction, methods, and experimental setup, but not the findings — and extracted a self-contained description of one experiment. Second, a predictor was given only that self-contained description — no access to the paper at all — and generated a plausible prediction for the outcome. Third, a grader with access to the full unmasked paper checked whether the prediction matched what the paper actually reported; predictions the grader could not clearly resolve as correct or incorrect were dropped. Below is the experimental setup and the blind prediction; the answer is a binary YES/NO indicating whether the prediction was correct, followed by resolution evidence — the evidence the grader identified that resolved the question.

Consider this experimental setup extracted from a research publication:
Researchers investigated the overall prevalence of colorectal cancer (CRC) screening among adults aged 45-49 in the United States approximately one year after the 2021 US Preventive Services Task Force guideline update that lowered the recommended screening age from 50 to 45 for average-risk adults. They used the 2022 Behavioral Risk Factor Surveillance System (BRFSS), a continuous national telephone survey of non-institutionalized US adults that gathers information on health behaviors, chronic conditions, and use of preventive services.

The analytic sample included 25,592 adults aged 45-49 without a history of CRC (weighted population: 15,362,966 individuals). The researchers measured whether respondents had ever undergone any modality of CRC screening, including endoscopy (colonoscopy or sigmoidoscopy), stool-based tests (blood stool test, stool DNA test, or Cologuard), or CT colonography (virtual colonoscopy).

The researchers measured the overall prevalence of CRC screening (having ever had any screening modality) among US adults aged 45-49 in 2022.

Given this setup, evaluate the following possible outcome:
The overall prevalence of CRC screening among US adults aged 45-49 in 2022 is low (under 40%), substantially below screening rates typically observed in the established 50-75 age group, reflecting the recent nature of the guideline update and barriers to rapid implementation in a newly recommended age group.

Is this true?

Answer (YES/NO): YES